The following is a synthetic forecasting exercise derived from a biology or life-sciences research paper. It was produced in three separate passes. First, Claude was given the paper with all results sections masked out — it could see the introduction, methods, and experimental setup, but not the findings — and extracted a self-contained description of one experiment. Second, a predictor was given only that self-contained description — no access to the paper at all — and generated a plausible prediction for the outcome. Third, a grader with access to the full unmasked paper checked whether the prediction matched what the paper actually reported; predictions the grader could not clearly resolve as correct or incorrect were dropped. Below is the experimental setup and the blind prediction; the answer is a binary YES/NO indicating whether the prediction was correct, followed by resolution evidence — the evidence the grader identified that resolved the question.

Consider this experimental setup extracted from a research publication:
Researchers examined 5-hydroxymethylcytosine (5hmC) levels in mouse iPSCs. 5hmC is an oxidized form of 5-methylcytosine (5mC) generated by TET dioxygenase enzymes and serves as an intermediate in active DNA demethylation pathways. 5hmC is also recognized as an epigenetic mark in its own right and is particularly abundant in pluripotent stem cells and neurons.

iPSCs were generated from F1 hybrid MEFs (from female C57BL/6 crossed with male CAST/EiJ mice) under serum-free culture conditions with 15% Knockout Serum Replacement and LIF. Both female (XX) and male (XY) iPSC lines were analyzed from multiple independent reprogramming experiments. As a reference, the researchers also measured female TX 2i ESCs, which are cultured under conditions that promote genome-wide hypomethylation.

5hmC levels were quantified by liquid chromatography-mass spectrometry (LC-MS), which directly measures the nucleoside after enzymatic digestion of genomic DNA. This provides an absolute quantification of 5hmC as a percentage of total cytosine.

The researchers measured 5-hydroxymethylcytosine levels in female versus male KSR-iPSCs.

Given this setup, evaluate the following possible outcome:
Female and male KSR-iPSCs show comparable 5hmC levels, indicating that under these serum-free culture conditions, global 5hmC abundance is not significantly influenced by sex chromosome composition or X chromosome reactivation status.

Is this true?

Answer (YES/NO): NO